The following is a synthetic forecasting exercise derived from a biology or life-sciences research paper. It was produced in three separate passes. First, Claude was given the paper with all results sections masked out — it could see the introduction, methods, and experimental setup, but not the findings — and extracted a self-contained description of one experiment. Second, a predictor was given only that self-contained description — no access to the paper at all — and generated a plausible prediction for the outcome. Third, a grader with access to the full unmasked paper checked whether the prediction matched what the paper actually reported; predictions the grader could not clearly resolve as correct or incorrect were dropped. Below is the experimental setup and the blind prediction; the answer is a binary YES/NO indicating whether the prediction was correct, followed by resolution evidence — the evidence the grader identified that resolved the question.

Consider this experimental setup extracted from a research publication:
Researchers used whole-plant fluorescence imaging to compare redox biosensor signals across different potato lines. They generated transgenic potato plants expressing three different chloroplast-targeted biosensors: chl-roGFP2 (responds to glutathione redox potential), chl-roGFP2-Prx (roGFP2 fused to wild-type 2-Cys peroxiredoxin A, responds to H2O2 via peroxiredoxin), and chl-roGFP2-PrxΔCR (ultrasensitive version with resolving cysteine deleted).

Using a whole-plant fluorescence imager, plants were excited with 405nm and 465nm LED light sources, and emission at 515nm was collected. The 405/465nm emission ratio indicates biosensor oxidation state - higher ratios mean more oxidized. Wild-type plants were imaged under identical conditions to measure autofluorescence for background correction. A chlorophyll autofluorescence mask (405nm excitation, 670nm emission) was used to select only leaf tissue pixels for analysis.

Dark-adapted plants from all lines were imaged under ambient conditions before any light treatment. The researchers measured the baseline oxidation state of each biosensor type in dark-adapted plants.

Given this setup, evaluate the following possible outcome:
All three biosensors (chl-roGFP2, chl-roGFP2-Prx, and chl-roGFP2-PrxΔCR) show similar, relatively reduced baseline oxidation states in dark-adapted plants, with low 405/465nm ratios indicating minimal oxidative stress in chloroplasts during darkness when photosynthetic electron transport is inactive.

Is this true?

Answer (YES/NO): NO